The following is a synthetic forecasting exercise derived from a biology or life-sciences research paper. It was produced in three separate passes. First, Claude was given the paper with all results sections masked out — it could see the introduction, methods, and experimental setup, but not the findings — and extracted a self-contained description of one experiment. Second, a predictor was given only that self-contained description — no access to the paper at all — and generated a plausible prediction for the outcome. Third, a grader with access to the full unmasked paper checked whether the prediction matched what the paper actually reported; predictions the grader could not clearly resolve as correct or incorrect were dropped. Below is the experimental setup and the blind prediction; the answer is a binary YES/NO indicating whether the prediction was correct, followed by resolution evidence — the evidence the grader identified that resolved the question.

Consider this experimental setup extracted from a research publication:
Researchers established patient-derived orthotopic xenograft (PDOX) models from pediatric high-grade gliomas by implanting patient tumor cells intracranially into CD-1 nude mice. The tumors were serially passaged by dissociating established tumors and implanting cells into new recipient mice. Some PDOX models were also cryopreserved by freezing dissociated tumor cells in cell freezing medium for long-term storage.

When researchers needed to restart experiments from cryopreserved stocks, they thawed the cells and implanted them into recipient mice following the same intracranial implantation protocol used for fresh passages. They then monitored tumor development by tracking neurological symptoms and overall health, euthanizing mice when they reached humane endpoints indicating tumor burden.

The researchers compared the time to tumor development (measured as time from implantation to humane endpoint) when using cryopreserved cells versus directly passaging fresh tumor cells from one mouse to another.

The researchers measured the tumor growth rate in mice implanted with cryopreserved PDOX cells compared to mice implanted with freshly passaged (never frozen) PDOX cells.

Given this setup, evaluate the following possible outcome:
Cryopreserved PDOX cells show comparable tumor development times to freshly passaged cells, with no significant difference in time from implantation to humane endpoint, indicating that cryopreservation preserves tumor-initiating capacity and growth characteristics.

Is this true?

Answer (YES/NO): NO